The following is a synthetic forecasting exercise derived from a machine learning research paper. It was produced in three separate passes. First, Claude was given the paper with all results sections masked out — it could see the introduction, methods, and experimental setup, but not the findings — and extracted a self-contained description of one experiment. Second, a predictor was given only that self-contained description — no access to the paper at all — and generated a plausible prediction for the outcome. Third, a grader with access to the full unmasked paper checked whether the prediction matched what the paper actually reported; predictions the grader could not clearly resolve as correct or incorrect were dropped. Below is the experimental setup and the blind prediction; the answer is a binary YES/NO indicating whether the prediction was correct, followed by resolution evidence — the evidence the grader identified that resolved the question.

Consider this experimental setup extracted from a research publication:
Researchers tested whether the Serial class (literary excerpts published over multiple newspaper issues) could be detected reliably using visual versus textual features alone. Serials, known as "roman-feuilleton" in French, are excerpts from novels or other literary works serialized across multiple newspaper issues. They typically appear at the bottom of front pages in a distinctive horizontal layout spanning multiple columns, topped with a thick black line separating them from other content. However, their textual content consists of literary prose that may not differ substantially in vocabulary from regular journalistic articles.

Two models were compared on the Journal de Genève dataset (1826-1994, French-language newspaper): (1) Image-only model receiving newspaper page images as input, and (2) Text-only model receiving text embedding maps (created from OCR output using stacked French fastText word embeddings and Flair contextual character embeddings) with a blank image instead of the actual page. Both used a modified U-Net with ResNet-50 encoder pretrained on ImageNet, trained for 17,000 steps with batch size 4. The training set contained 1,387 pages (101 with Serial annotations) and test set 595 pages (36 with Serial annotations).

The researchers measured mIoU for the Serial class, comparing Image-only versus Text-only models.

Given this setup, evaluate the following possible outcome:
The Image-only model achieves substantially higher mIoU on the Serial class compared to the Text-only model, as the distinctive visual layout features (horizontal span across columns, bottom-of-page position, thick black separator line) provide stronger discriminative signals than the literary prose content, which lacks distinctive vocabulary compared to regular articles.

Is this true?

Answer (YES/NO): NO